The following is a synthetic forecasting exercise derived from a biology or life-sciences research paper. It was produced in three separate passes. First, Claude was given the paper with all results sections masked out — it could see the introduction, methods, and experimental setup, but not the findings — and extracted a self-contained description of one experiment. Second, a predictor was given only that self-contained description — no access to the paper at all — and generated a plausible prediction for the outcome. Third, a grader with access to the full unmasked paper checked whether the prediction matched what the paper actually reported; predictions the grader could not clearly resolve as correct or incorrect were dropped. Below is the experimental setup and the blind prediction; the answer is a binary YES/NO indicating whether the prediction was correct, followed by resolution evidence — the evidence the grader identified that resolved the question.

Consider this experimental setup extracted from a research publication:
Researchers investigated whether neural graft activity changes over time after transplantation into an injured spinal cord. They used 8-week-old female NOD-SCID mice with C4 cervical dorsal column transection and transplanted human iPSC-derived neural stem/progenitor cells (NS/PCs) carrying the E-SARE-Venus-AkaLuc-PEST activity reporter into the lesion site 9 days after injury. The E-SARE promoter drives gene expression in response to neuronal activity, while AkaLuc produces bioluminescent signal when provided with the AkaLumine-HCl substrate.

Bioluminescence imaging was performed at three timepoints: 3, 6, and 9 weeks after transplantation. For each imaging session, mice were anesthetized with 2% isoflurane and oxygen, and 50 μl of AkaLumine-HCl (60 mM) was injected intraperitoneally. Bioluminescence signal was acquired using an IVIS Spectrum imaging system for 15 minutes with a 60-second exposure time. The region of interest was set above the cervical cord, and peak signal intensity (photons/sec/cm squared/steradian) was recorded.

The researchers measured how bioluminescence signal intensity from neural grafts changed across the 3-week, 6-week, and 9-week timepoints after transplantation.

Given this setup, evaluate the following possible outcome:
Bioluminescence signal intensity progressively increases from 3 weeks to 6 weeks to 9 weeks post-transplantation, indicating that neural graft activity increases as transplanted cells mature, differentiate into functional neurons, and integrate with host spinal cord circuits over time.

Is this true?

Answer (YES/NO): YES